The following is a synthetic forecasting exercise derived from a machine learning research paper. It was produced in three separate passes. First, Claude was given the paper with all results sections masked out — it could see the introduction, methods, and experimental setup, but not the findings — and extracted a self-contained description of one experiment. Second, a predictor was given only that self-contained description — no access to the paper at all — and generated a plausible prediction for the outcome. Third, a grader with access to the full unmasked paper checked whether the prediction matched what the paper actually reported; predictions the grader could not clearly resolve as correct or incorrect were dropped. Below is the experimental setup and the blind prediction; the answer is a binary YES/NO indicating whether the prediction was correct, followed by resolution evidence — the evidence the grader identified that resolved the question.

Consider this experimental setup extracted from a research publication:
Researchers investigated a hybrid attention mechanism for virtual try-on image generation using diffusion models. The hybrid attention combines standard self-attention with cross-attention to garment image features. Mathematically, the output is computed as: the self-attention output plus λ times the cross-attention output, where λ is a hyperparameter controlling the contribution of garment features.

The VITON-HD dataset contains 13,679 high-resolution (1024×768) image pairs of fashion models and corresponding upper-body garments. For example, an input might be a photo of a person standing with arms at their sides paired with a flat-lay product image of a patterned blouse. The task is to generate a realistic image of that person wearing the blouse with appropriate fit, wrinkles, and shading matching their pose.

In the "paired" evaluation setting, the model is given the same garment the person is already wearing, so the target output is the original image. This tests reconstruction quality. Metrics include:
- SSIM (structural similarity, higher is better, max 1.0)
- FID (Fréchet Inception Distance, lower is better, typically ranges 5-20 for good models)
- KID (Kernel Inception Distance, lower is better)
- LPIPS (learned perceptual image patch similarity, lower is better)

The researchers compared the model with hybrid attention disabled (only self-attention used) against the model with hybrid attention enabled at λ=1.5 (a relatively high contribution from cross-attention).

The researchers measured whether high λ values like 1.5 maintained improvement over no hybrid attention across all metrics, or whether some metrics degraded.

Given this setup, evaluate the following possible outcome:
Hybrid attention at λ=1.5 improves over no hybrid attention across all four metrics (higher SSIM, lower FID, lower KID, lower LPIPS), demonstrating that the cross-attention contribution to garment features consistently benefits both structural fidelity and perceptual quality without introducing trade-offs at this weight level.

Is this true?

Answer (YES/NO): NO